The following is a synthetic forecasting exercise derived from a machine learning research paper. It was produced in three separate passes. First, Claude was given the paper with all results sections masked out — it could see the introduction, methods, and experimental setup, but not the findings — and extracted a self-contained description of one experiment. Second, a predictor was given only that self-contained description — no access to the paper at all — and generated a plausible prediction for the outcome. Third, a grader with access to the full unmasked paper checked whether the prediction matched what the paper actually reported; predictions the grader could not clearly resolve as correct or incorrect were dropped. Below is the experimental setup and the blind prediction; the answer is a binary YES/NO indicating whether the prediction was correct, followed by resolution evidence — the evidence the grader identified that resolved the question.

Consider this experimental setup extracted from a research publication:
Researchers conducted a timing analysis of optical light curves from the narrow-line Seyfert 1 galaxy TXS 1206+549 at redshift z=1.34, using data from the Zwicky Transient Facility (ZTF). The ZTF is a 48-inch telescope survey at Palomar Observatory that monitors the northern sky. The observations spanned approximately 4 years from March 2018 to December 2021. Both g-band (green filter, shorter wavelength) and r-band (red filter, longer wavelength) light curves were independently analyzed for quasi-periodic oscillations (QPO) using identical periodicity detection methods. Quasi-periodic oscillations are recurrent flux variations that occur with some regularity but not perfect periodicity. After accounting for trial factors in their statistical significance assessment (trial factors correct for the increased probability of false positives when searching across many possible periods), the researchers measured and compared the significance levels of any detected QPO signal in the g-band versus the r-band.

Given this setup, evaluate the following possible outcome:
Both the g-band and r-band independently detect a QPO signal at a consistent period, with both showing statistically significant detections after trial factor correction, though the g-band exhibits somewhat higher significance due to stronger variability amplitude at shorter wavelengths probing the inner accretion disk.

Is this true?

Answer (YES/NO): NO